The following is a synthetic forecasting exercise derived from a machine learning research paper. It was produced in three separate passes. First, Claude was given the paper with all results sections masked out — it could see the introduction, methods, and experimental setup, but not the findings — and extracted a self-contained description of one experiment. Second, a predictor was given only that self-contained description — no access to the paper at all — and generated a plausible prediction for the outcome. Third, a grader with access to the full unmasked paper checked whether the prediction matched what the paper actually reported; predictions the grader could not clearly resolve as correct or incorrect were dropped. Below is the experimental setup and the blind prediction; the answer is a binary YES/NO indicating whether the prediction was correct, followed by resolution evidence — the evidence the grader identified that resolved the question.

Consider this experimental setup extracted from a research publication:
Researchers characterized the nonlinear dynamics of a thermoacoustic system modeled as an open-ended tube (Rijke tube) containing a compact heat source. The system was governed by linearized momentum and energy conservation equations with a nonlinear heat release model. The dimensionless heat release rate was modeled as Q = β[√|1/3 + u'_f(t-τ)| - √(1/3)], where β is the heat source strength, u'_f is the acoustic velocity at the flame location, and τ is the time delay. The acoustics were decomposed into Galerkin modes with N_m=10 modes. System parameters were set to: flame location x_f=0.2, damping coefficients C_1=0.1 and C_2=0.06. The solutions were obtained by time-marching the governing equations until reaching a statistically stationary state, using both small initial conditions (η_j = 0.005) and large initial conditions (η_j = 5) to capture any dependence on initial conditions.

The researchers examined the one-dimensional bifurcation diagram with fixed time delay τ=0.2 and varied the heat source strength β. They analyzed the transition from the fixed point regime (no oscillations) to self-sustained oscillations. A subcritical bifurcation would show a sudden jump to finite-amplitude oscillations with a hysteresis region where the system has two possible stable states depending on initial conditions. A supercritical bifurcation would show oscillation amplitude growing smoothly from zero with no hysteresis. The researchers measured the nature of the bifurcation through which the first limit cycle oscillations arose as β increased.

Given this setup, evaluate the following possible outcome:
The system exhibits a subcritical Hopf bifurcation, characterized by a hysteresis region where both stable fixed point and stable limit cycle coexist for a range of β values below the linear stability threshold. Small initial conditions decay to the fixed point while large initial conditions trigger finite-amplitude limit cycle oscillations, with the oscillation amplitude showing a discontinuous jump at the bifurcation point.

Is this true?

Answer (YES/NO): YES